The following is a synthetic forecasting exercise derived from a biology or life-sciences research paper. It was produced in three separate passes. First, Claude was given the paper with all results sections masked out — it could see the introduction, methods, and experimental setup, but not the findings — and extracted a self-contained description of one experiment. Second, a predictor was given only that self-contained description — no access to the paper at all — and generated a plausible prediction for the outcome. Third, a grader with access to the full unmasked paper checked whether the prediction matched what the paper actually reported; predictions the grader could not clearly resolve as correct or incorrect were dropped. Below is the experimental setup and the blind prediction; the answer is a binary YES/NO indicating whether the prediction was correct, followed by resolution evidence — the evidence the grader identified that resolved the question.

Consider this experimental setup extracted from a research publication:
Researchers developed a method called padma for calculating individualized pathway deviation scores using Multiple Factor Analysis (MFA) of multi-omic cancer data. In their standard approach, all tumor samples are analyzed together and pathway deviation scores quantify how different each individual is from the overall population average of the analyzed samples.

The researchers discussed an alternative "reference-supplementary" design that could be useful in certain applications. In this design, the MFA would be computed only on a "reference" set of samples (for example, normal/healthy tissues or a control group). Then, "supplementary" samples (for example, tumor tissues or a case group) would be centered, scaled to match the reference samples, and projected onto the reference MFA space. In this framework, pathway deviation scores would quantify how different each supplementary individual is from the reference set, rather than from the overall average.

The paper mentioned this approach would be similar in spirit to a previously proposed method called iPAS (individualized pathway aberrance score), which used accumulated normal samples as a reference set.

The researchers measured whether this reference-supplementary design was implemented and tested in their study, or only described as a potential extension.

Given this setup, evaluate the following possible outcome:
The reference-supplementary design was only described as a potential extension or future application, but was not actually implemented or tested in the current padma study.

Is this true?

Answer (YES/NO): YES